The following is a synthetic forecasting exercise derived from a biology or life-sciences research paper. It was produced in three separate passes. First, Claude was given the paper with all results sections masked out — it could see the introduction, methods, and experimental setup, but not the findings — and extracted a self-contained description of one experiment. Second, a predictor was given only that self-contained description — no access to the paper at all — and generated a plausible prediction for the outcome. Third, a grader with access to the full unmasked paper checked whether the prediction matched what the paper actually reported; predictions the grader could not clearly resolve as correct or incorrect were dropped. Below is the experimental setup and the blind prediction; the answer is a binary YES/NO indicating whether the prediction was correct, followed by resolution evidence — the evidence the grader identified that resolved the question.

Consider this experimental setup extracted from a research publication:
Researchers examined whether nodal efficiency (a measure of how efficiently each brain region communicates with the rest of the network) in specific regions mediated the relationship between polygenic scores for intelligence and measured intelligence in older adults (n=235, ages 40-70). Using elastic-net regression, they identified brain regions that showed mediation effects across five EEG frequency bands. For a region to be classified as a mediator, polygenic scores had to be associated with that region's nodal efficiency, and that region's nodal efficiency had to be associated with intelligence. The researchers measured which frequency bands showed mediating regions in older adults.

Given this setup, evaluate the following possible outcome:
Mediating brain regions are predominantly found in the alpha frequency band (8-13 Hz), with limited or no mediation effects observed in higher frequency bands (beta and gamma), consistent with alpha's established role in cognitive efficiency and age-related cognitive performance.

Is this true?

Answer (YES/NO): NO